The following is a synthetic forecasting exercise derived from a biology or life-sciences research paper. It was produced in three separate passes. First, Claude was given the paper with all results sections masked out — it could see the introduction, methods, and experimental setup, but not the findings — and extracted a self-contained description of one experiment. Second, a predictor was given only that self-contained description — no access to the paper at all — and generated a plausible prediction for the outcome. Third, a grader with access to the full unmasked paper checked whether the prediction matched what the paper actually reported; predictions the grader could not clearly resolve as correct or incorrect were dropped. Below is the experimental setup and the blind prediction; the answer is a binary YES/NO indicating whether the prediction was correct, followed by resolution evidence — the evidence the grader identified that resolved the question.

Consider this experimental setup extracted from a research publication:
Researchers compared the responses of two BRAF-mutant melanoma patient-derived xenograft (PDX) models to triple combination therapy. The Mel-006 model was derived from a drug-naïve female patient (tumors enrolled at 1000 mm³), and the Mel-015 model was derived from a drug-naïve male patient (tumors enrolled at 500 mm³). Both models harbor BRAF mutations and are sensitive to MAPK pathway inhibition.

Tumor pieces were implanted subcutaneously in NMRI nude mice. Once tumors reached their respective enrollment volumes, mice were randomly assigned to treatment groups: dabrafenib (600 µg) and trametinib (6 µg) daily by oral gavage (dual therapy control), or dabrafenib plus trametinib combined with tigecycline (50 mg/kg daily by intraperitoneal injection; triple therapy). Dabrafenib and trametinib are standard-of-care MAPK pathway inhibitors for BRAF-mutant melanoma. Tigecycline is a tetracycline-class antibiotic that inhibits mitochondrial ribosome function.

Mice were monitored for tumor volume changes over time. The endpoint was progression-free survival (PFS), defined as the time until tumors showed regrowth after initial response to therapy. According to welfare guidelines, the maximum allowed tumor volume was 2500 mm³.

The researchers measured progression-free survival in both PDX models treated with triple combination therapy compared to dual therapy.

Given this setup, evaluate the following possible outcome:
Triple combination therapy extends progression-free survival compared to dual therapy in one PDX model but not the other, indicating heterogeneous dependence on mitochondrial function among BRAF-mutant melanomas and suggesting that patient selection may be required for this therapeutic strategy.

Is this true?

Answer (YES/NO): NO